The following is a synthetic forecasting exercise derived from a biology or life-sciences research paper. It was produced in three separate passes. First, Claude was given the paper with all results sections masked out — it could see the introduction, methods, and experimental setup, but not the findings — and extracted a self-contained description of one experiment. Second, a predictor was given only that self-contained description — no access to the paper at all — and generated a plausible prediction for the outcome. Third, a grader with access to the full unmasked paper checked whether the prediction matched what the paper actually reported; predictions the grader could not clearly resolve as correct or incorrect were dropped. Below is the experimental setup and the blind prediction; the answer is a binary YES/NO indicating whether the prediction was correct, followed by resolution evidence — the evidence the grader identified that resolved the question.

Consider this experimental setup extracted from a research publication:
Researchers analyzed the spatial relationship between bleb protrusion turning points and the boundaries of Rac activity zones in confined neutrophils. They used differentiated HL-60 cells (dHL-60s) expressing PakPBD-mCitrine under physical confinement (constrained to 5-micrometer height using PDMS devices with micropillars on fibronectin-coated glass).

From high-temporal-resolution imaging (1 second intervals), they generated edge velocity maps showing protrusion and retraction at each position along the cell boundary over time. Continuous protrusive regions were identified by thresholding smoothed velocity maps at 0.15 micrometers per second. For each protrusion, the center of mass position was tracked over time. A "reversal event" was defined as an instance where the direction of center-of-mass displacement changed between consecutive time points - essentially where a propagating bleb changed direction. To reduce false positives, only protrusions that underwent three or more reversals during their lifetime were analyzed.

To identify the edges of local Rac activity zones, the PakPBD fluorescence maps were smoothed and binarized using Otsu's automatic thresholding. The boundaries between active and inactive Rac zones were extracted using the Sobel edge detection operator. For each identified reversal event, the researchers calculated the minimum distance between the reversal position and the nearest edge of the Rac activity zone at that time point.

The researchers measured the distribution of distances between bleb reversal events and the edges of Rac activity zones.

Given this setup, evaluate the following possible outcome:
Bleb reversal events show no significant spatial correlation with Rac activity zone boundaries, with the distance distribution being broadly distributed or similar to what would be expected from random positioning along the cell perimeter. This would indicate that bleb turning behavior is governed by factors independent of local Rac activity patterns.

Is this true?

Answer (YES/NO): NO